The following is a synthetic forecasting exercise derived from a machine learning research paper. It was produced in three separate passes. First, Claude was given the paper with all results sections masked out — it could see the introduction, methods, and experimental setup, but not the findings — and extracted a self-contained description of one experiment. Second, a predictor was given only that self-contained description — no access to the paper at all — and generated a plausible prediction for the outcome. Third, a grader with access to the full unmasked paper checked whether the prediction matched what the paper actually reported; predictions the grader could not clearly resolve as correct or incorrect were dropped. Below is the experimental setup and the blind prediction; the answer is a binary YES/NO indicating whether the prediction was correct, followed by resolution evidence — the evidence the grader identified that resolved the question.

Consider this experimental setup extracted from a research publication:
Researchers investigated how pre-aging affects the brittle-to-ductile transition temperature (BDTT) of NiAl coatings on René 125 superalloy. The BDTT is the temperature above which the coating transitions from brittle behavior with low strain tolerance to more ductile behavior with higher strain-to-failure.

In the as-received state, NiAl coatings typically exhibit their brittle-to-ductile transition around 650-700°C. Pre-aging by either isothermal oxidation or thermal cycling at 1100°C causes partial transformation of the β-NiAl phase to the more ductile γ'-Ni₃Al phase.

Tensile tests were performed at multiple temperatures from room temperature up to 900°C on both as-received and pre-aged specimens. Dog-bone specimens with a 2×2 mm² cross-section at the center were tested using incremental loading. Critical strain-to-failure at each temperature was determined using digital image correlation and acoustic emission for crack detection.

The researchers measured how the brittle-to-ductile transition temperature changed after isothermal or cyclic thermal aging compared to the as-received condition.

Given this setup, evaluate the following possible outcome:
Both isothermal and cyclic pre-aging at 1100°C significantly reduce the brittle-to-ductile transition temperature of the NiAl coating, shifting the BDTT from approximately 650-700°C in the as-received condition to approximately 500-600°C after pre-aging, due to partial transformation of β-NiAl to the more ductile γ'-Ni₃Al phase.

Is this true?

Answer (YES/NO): NO